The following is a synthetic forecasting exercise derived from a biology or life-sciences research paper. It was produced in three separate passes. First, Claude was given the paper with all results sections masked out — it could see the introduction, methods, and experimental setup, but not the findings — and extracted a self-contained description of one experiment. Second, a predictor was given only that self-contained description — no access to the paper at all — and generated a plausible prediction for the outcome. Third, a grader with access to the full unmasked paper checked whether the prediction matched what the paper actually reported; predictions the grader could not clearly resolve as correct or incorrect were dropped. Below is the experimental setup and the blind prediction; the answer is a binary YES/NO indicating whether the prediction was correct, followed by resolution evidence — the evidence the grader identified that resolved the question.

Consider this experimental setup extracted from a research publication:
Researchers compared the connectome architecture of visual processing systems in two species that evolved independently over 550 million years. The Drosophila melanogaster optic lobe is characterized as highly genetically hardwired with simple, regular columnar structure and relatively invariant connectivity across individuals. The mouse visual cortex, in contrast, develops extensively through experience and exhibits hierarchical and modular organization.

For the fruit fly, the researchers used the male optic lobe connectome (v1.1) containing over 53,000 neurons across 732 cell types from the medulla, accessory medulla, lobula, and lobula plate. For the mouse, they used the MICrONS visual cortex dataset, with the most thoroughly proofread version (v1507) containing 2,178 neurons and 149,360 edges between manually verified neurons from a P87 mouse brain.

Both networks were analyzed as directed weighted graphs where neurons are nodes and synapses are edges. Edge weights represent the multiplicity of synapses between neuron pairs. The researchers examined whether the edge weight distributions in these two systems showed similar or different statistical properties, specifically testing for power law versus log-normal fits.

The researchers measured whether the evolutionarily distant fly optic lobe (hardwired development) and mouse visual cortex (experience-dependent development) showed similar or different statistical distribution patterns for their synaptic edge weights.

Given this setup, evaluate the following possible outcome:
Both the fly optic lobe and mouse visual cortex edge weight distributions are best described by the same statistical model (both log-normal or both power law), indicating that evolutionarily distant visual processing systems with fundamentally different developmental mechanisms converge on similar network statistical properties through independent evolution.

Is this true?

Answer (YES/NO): YES